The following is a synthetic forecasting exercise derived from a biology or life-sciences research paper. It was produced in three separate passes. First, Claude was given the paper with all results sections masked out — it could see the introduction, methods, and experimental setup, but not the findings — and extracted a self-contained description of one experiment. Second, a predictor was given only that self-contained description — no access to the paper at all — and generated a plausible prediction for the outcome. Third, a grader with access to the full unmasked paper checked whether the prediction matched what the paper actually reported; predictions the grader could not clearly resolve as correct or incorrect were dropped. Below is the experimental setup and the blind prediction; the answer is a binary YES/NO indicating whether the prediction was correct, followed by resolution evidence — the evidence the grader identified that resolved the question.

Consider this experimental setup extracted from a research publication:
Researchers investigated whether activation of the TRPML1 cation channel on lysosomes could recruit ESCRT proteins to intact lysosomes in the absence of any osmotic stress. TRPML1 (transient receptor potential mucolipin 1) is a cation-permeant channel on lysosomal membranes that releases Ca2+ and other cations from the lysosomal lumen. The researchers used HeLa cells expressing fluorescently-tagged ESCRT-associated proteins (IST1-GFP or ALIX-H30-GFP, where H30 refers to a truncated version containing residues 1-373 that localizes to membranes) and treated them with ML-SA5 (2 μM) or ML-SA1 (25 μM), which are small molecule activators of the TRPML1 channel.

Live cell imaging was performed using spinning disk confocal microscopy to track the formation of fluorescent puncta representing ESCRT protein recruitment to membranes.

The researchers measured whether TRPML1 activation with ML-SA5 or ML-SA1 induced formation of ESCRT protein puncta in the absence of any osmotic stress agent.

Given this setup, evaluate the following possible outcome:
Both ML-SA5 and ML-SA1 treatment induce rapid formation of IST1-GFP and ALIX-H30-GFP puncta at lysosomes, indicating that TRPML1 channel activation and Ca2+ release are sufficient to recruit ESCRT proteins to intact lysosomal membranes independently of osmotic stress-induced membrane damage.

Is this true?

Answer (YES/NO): NO